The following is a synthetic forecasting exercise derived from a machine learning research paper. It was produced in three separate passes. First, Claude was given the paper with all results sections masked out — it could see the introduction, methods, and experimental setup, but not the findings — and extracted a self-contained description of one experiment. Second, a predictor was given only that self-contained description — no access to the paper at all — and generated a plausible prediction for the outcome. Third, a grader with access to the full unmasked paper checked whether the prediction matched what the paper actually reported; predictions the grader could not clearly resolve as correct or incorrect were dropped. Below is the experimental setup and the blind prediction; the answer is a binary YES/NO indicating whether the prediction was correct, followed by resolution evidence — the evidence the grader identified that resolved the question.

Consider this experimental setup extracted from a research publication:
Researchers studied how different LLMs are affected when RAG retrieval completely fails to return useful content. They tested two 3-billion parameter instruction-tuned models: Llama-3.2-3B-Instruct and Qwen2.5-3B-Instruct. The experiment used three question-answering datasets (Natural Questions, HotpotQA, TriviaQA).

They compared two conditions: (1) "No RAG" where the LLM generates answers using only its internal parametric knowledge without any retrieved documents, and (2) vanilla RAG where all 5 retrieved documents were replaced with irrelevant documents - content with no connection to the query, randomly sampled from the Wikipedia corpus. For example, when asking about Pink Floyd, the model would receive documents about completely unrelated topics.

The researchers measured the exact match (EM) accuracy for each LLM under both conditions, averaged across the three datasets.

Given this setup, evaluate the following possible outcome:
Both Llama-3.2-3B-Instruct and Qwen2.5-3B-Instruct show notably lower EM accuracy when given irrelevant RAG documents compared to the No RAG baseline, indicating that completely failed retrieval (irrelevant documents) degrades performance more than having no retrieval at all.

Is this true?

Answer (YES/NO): YES